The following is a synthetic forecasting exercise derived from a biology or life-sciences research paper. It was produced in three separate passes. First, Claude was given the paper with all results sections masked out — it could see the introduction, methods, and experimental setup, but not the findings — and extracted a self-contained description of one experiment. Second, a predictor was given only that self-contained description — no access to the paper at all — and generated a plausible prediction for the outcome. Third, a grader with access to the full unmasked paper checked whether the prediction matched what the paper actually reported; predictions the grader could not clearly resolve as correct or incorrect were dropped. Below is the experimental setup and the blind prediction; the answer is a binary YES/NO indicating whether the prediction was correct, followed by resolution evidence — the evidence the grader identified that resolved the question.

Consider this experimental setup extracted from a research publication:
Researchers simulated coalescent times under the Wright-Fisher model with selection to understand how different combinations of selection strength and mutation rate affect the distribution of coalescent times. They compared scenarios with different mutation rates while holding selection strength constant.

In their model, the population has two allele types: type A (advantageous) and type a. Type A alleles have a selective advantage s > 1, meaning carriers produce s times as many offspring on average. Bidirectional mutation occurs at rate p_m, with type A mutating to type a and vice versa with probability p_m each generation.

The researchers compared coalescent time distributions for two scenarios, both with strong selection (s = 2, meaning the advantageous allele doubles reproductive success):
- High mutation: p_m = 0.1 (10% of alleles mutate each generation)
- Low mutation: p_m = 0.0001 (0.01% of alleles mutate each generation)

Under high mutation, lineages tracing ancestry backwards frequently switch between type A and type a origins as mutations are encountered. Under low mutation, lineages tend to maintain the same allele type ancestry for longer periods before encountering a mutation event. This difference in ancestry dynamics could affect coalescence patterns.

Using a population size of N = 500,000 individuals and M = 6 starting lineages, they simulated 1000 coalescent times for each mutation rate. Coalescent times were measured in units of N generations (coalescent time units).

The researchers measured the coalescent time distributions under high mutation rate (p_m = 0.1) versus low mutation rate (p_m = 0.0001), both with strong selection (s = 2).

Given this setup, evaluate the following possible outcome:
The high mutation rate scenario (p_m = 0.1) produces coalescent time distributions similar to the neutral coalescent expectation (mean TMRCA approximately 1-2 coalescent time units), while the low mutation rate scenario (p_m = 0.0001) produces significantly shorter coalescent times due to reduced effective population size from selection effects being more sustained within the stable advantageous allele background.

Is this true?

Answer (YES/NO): NO